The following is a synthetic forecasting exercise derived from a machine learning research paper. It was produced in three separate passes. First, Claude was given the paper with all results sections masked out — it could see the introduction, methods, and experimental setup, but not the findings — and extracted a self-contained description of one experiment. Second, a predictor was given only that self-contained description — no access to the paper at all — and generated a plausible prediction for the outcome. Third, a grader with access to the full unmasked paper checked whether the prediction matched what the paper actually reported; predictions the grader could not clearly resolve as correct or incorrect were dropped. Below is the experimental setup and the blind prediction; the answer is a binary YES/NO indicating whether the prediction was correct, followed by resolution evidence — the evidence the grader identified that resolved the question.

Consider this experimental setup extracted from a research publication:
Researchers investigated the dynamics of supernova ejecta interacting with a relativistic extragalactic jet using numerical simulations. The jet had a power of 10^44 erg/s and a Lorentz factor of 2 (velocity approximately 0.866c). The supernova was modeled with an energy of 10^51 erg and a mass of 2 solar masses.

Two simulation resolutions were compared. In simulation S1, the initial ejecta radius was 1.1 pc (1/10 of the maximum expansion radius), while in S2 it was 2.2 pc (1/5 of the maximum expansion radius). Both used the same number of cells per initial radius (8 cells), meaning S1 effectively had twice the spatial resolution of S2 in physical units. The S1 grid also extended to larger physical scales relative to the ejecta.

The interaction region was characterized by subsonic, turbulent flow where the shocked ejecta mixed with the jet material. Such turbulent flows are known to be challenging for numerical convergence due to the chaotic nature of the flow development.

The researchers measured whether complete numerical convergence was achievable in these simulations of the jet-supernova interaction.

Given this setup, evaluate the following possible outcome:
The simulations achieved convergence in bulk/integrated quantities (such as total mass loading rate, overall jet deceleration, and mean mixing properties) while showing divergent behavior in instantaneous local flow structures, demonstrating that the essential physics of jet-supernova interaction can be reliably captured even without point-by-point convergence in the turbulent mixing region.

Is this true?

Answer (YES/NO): NO